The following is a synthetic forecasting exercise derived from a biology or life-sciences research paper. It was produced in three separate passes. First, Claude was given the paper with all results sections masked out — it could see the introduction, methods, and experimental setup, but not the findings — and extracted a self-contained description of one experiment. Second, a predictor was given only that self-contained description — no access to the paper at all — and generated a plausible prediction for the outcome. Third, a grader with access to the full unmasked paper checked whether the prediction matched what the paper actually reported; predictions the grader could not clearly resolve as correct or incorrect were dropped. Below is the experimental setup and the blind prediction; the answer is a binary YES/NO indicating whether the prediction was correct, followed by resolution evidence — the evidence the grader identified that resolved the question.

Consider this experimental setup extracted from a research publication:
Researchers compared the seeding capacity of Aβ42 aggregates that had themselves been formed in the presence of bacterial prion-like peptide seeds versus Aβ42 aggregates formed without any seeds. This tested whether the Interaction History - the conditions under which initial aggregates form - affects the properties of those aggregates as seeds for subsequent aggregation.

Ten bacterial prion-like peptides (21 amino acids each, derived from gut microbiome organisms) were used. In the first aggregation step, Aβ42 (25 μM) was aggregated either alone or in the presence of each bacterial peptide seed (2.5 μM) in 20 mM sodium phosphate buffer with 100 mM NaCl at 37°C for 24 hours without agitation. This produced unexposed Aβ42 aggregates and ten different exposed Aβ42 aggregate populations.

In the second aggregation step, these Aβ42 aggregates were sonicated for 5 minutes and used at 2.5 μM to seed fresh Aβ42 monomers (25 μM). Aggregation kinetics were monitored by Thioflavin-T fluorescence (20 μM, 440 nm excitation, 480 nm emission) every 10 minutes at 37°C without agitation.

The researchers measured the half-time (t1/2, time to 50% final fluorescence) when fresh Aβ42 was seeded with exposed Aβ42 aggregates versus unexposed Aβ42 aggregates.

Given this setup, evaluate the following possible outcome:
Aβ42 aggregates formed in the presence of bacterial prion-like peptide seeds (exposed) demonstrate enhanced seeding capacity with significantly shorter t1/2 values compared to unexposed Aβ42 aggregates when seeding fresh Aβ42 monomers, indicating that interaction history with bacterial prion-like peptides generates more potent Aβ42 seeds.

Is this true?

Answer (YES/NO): NO